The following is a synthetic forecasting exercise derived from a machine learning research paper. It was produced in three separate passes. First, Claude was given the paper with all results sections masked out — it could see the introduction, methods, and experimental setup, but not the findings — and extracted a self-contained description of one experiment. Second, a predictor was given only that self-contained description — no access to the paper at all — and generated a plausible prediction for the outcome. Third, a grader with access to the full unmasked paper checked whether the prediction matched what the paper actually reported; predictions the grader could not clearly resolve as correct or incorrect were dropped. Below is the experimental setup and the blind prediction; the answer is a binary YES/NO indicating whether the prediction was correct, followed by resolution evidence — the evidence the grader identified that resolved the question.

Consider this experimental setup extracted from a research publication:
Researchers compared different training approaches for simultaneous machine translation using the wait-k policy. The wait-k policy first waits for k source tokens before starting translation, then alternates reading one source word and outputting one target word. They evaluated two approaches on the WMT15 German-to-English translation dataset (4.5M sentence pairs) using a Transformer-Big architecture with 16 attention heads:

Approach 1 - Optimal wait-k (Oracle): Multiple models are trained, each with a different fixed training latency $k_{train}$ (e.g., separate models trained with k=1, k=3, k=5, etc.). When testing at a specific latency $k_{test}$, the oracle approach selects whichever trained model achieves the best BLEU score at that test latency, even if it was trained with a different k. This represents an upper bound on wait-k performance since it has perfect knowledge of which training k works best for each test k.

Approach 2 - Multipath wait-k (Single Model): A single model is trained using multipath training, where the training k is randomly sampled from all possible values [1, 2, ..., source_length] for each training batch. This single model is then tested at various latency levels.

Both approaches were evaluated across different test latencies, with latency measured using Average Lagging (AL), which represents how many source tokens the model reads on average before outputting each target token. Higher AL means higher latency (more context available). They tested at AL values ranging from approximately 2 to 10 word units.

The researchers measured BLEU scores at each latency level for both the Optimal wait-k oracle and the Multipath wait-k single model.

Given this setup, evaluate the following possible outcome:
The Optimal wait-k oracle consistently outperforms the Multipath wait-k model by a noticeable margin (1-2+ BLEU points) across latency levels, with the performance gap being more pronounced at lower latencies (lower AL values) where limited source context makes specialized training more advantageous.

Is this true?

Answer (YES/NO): NO